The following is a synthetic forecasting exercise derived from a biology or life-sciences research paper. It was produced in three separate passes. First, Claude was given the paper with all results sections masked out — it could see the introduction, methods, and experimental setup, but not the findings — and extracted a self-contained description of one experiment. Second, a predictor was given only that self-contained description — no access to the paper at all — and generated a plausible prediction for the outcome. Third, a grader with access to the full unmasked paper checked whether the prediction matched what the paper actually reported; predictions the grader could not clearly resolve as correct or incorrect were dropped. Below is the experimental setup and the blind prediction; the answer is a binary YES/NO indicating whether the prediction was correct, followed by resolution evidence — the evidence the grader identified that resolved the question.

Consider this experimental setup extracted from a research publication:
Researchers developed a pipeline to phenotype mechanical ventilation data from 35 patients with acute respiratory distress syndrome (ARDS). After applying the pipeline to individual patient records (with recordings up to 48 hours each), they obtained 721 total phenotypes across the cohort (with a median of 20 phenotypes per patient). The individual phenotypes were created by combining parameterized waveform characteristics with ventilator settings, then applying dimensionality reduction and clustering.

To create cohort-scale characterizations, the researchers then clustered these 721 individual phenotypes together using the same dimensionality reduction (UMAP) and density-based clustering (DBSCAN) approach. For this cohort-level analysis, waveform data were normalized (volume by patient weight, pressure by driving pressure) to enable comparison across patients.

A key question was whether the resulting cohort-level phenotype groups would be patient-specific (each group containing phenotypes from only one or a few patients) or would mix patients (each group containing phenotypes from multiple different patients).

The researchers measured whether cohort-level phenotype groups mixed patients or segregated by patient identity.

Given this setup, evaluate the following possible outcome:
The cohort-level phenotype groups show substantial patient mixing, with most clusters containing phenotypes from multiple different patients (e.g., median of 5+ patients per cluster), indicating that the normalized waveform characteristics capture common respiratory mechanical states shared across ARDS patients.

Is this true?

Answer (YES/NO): YES